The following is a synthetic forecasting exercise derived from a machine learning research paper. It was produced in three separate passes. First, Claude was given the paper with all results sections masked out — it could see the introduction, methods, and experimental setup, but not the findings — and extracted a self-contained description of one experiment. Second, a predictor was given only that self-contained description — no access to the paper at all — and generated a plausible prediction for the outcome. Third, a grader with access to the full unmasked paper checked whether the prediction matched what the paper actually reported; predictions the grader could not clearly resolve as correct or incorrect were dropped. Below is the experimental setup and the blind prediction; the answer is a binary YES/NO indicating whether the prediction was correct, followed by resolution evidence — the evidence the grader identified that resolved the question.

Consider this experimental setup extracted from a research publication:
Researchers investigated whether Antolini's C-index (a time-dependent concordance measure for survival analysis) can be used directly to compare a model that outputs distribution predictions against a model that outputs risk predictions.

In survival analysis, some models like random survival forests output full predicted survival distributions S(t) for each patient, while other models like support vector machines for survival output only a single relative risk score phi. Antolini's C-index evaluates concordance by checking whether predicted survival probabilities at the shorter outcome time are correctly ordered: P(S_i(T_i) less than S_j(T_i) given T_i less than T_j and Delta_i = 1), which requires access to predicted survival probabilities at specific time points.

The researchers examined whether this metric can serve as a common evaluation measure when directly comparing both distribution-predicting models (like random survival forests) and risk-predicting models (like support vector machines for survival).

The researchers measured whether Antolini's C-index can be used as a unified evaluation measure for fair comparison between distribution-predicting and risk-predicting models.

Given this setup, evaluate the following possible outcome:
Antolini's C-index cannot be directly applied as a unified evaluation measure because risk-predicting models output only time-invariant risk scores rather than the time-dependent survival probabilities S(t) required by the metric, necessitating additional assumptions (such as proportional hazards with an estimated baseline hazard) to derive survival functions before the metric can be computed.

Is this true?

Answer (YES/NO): YES